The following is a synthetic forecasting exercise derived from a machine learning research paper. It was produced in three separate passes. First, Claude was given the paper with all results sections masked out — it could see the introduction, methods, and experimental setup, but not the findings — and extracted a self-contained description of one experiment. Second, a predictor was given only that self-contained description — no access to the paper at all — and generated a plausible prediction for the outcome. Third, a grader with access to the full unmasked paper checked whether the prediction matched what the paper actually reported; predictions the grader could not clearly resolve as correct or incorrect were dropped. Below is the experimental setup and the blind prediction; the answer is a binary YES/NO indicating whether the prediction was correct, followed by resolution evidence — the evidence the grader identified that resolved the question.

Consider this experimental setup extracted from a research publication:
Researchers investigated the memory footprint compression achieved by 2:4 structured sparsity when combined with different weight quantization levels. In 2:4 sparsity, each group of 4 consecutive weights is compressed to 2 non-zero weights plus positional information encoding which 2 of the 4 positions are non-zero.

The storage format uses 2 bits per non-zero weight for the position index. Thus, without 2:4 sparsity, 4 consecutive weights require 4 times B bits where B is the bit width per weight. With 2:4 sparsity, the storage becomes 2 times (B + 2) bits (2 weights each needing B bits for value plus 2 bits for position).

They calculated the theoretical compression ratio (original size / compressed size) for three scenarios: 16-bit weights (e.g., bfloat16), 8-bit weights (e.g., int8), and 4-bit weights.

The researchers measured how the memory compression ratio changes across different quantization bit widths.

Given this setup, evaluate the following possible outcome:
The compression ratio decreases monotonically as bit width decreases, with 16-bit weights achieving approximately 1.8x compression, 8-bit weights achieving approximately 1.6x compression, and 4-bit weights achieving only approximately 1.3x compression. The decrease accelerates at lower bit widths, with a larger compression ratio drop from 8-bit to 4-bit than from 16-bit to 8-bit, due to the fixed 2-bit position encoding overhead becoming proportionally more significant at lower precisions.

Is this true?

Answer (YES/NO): YES